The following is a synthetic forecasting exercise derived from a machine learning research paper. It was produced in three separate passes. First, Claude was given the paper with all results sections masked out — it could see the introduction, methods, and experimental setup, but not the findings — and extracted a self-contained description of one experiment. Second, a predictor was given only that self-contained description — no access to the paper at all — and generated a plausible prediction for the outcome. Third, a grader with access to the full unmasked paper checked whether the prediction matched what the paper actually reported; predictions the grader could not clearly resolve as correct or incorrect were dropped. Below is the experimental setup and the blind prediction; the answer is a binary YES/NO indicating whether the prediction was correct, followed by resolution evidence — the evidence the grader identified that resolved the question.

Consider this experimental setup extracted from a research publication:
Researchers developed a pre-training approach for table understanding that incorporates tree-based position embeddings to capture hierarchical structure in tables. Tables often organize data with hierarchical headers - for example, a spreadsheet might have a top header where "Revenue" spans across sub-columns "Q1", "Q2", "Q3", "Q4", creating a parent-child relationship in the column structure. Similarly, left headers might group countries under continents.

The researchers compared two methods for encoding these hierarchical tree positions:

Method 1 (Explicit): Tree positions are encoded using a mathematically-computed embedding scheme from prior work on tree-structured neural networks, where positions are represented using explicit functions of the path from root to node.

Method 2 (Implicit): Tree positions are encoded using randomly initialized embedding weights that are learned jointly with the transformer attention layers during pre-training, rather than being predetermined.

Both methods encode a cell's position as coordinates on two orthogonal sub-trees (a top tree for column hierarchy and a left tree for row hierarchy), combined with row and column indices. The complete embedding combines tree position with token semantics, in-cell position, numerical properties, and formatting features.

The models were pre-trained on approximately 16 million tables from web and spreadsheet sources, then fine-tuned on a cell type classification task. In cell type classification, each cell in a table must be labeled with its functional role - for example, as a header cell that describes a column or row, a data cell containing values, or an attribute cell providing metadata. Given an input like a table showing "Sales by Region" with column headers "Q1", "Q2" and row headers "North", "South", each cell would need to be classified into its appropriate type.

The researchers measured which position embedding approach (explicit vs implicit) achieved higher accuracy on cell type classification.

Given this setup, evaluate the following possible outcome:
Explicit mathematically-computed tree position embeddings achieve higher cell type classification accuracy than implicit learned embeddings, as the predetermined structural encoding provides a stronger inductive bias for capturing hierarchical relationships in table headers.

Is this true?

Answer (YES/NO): NO